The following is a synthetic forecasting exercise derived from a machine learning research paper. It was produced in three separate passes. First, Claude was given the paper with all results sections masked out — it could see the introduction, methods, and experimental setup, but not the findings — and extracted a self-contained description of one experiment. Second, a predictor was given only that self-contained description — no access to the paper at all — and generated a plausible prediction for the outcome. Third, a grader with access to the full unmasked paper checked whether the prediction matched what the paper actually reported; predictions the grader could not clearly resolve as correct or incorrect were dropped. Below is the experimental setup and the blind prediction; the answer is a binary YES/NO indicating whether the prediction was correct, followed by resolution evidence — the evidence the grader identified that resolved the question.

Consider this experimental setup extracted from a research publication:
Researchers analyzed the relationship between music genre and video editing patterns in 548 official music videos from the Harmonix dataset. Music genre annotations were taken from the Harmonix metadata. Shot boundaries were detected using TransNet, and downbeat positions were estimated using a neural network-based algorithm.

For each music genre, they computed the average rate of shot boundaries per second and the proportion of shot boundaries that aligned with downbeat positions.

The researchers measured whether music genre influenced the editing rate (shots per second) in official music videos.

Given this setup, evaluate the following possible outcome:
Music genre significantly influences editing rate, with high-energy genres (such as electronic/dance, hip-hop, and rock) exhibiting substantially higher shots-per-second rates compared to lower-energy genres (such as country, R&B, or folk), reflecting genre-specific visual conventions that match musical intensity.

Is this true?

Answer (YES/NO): NO